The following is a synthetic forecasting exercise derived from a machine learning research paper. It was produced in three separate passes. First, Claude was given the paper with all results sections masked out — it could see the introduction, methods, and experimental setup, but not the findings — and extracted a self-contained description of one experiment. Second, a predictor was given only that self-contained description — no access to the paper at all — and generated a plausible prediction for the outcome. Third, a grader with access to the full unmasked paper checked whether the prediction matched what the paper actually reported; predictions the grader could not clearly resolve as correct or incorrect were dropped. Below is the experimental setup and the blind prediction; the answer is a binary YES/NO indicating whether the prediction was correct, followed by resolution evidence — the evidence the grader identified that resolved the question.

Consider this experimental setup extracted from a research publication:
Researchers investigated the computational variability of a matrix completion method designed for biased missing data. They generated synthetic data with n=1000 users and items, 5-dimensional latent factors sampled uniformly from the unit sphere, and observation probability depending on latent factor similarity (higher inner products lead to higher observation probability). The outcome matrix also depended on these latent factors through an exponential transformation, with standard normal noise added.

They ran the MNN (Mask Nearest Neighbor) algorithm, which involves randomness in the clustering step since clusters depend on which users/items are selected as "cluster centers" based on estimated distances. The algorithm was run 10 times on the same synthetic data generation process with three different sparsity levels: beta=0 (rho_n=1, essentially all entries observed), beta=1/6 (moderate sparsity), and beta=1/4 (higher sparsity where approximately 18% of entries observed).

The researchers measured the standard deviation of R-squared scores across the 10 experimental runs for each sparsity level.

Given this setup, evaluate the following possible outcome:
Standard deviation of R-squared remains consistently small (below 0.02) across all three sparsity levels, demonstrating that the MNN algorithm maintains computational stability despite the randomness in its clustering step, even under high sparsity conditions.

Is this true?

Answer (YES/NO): NO